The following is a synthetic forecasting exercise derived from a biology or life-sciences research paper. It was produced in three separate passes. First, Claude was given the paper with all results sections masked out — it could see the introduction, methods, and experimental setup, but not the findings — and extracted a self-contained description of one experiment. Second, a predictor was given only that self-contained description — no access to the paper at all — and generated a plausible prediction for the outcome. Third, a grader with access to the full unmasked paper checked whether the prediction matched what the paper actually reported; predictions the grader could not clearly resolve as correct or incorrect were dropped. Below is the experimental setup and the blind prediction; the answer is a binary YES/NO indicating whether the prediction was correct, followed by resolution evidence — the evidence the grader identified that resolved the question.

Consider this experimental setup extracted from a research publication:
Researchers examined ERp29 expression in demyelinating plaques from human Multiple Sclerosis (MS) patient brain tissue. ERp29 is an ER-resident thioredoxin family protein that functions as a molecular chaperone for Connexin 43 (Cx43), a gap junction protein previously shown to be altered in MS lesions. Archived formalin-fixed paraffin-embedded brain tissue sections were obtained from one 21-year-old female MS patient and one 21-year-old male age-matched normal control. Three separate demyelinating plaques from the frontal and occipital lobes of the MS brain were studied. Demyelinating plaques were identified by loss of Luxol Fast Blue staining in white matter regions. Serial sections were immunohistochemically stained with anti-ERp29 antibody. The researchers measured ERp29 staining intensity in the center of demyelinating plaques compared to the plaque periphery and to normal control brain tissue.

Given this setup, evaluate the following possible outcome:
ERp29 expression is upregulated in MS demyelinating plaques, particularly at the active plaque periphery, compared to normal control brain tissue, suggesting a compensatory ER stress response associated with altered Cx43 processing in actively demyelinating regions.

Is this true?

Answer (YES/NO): NO